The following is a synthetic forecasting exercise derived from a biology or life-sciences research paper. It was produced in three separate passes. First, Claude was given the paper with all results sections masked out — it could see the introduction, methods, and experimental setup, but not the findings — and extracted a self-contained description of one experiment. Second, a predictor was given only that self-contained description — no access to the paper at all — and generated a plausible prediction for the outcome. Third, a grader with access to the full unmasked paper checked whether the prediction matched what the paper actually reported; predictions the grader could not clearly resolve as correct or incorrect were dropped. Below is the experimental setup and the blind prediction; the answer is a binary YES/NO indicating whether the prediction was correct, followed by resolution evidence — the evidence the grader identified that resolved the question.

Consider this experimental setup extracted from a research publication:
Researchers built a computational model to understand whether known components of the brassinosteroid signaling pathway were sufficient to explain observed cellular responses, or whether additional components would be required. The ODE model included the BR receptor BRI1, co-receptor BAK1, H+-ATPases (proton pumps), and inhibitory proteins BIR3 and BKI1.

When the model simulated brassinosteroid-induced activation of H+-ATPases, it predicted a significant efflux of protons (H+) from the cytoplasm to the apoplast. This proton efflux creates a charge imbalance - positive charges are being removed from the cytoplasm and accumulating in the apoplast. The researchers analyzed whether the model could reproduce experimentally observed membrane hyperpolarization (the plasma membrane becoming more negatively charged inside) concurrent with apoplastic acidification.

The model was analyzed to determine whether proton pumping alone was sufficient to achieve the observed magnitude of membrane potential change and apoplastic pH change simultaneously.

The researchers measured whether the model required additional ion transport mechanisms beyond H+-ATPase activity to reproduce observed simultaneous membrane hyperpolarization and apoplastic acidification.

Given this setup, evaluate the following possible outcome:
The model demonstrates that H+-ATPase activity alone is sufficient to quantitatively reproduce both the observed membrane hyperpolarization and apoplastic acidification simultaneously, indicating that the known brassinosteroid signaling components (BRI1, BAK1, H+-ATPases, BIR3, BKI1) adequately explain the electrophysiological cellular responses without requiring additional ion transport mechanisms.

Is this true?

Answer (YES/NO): NO